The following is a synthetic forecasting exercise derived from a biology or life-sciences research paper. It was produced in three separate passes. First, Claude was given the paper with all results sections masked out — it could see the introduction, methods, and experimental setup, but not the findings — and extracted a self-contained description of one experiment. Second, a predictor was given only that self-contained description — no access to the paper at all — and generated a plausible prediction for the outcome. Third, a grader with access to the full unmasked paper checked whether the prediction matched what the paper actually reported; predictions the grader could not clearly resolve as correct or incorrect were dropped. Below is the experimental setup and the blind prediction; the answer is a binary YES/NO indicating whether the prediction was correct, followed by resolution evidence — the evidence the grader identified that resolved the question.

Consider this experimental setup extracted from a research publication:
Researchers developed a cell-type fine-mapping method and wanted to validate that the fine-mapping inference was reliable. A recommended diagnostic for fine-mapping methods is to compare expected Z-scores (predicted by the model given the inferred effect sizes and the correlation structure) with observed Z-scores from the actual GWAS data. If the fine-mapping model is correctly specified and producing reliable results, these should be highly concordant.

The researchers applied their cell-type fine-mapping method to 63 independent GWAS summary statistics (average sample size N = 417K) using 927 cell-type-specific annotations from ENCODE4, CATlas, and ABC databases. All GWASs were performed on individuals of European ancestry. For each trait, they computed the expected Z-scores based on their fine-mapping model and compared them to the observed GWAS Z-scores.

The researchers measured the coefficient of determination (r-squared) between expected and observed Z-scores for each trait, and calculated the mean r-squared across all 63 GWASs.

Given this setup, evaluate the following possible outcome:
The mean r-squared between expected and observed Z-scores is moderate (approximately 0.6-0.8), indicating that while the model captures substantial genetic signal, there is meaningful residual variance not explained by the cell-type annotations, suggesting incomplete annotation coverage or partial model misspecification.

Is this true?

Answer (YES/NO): NO